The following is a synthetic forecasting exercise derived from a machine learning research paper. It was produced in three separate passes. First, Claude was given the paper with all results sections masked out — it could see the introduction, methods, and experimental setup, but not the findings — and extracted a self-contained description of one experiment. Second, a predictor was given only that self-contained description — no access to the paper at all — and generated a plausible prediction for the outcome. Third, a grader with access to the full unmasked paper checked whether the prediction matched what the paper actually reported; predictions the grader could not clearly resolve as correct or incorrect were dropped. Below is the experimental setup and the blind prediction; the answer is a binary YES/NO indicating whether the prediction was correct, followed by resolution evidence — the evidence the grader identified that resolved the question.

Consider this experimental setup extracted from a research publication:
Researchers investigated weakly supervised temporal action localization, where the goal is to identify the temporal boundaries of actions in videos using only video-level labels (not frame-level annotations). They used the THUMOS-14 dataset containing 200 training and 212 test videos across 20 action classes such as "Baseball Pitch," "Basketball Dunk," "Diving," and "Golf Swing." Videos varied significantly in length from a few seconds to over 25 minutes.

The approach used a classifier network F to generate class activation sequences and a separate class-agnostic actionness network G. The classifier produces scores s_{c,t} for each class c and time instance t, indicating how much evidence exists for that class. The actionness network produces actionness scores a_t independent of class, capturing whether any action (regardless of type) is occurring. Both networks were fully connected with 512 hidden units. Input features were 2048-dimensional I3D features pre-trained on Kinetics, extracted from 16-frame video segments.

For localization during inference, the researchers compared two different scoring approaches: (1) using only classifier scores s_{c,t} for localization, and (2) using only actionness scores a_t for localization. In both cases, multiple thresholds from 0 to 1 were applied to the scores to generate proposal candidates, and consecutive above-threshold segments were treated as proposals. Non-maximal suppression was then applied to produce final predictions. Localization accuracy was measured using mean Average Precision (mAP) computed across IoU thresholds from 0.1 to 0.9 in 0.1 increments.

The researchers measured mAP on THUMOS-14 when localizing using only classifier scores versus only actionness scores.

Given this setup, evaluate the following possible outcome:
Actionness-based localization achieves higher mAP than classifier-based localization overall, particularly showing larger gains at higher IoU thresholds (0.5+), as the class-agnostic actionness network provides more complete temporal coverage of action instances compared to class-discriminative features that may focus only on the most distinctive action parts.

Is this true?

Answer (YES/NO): YES